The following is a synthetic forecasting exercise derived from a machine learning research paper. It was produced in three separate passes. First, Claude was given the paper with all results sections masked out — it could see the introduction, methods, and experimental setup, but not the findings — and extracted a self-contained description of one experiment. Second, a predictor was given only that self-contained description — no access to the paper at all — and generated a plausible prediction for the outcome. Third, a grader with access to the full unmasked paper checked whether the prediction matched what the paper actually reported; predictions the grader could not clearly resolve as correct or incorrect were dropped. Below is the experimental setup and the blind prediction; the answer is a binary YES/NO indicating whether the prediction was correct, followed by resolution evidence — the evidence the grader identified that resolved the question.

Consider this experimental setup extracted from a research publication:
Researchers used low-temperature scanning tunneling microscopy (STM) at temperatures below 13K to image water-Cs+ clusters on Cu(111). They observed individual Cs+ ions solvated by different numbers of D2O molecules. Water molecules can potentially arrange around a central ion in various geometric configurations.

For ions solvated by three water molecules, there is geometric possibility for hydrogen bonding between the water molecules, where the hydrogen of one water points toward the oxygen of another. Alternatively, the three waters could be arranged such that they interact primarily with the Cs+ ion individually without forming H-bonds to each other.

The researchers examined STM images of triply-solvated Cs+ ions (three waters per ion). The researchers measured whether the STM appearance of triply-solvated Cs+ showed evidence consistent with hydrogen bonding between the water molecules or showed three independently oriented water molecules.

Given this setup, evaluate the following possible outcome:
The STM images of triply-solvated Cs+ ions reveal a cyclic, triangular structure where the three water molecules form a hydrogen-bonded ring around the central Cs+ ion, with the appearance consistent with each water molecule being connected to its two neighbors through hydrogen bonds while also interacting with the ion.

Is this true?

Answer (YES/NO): NO